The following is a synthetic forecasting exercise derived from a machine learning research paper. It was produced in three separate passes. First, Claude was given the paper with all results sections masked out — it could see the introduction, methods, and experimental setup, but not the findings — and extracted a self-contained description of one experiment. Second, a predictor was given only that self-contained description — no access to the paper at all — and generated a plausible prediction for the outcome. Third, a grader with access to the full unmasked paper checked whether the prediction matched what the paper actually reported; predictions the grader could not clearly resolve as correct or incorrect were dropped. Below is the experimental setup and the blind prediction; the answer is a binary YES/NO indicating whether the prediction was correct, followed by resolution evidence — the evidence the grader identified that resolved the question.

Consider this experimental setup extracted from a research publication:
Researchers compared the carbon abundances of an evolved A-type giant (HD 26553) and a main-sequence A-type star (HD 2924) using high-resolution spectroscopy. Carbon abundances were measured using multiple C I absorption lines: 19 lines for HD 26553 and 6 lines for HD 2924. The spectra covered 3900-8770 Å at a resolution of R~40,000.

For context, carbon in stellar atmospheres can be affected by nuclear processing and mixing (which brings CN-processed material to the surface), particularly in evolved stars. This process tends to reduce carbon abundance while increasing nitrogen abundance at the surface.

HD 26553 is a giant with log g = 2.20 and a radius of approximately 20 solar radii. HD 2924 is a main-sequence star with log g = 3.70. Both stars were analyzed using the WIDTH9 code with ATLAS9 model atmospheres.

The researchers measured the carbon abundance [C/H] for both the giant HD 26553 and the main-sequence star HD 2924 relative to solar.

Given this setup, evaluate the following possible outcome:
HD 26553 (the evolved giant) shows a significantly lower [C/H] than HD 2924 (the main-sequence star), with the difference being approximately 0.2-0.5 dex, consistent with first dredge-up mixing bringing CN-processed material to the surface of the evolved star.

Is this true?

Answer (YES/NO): NO